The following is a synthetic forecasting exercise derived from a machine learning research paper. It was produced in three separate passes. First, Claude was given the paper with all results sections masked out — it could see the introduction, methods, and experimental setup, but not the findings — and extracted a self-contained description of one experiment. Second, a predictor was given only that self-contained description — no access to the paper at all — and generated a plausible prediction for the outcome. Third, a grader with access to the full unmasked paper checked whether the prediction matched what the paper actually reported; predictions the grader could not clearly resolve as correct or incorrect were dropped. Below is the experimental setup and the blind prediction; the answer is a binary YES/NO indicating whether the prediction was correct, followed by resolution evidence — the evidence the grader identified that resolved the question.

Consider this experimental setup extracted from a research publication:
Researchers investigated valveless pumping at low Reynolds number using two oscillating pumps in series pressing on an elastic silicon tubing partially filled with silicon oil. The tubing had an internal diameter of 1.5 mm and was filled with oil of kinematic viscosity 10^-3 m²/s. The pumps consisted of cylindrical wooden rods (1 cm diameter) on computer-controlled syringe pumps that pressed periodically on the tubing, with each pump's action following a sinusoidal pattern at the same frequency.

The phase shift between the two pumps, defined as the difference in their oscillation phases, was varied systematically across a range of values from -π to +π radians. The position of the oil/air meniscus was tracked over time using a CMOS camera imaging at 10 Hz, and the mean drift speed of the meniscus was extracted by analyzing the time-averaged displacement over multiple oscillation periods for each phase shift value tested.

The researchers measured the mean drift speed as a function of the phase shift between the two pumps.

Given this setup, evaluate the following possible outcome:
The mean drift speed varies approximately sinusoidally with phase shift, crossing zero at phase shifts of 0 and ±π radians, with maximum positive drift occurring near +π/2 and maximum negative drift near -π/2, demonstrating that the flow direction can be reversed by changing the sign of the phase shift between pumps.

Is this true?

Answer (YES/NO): YES